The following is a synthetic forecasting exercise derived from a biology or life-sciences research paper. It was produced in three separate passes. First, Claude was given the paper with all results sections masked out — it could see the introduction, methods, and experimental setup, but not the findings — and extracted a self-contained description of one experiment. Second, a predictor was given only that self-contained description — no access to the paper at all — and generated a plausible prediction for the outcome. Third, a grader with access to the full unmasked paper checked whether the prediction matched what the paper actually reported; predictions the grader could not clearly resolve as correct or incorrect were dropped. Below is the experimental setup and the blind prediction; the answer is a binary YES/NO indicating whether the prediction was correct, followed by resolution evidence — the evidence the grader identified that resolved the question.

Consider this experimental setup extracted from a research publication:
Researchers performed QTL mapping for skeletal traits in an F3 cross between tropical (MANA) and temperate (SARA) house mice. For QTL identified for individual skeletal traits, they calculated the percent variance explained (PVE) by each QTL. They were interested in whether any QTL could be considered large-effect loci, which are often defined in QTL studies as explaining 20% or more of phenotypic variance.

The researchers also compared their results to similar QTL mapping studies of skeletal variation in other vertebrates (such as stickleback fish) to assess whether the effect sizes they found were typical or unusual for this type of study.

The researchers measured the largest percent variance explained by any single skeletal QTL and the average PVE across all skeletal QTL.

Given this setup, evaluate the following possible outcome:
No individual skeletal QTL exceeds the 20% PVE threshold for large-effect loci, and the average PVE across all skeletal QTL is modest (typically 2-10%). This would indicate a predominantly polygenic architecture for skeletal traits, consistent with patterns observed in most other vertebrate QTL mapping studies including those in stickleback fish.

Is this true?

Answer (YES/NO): NO